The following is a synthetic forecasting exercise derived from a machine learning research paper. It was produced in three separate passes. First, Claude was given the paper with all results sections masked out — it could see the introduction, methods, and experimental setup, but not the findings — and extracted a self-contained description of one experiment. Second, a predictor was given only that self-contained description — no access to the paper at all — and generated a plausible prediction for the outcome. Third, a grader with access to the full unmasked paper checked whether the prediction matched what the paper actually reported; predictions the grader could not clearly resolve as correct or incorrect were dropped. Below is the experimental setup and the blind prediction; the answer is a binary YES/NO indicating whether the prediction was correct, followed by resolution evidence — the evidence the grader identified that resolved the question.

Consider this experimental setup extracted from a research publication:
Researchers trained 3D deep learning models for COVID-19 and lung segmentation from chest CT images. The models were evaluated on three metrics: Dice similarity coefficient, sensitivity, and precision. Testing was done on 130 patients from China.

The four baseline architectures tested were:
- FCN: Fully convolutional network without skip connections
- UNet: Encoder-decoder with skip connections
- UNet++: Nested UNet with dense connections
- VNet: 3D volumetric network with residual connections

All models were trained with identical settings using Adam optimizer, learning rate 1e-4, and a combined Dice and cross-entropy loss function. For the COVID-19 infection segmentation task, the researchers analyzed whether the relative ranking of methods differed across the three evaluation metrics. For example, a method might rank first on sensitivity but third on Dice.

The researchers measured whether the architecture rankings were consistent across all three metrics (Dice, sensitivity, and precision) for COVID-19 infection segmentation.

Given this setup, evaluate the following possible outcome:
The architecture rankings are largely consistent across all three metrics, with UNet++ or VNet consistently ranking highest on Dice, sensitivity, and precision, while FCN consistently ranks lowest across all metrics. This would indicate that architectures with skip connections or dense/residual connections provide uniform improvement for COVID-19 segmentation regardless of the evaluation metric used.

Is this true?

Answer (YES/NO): NO